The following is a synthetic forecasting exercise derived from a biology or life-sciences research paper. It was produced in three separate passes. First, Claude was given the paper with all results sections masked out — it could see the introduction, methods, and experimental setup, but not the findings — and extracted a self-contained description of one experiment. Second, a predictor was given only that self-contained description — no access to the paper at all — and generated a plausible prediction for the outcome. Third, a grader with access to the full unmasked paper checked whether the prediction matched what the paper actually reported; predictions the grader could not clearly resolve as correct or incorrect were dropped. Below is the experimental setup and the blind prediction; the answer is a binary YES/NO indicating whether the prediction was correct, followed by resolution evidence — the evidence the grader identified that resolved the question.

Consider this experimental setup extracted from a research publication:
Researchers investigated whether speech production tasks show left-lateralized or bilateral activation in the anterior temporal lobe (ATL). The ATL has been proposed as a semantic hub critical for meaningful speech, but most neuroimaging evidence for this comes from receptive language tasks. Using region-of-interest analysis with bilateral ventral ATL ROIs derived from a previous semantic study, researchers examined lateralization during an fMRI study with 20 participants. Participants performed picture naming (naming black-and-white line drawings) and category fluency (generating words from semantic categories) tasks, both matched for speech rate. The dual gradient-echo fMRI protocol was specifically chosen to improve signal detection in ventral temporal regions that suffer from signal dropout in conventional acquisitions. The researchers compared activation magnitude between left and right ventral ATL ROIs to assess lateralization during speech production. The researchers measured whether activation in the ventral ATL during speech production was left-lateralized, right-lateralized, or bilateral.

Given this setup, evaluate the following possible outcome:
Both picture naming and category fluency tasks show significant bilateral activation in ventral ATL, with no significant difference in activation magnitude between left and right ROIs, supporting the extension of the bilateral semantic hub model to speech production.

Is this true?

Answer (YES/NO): NO